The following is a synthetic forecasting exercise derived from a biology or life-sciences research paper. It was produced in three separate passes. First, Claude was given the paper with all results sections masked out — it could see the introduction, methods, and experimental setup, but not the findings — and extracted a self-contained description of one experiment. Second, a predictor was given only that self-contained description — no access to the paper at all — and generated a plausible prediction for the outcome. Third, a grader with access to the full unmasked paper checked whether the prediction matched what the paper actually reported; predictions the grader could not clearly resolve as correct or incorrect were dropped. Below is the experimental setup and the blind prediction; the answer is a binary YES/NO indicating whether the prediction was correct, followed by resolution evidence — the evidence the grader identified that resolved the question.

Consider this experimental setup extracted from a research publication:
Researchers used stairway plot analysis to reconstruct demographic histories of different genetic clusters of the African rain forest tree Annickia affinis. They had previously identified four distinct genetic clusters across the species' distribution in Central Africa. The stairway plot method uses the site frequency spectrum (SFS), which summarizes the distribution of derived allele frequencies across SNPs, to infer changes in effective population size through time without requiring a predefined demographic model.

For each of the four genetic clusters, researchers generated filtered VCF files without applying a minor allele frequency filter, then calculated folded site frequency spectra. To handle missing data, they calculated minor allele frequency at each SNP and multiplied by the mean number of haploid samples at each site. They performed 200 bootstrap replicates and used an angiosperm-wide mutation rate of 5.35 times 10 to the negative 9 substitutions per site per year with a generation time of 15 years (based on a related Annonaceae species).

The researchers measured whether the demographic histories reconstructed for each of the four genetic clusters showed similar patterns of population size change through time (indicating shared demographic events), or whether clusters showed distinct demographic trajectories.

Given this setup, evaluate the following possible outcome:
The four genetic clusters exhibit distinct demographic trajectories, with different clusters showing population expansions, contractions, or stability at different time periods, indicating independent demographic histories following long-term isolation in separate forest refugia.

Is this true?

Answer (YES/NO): NO